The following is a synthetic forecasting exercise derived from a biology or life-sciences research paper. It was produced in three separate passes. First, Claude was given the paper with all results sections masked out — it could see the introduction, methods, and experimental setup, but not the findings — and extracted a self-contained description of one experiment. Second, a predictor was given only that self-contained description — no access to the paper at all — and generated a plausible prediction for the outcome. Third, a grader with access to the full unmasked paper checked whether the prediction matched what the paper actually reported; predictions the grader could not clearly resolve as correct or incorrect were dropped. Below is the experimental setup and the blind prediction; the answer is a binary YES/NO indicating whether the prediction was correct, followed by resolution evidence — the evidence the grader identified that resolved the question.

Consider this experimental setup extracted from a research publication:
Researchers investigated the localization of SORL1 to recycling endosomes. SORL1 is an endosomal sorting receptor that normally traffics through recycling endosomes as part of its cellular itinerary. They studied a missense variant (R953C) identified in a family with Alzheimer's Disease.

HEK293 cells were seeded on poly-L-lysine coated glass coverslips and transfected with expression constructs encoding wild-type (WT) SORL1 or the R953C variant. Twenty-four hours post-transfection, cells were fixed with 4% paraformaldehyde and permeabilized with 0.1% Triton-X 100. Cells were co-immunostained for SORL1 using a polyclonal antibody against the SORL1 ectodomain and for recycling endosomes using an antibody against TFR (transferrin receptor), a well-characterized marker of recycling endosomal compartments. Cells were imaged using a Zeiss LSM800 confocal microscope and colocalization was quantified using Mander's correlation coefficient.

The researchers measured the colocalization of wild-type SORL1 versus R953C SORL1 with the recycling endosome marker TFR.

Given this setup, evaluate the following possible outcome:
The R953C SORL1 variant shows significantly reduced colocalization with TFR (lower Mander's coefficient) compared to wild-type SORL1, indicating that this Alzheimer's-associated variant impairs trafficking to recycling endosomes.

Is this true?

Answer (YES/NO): YES